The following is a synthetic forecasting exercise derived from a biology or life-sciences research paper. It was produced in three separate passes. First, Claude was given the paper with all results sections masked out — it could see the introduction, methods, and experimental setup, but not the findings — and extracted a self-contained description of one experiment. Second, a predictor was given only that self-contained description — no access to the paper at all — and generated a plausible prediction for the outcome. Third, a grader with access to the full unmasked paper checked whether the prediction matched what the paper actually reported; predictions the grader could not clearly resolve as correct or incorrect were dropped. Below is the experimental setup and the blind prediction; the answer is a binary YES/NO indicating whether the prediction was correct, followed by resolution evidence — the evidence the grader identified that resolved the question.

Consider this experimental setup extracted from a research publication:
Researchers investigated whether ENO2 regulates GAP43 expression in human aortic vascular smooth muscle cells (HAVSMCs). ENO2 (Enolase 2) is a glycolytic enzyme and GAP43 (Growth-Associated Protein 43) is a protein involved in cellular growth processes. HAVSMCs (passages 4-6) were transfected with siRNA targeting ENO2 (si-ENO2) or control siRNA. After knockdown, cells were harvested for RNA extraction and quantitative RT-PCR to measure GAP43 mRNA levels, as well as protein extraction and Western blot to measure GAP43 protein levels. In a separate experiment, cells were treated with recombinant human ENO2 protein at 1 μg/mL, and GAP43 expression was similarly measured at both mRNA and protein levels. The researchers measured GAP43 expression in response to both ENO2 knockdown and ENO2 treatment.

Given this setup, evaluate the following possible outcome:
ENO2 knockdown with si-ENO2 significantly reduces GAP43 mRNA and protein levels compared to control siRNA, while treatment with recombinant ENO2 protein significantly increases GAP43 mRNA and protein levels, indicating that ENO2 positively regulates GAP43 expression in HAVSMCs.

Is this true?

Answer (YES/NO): NO